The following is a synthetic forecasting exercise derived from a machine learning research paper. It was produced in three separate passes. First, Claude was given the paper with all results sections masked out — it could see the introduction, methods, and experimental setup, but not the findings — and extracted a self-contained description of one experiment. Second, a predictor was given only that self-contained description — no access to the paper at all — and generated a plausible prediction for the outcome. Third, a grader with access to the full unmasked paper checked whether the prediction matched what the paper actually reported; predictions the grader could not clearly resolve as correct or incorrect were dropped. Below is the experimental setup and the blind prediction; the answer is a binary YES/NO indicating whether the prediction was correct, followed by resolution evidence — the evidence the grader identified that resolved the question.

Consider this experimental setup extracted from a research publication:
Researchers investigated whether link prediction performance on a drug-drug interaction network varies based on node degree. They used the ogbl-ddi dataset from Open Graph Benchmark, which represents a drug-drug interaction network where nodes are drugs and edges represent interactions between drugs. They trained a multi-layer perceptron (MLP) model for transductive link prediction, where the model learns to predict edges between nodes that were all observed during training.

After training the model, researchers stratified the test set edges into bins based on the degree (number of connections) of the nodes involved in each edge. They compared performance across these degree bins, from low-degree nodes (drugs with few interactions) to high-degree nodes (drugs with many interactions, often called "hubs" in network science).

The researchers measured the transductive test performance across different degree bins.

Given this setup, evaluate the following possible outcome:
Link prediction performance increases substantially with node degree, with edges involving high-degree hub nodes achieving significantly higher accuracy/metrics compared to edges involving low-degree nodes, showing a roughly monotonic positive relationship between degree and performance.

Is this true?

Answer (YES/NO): YES